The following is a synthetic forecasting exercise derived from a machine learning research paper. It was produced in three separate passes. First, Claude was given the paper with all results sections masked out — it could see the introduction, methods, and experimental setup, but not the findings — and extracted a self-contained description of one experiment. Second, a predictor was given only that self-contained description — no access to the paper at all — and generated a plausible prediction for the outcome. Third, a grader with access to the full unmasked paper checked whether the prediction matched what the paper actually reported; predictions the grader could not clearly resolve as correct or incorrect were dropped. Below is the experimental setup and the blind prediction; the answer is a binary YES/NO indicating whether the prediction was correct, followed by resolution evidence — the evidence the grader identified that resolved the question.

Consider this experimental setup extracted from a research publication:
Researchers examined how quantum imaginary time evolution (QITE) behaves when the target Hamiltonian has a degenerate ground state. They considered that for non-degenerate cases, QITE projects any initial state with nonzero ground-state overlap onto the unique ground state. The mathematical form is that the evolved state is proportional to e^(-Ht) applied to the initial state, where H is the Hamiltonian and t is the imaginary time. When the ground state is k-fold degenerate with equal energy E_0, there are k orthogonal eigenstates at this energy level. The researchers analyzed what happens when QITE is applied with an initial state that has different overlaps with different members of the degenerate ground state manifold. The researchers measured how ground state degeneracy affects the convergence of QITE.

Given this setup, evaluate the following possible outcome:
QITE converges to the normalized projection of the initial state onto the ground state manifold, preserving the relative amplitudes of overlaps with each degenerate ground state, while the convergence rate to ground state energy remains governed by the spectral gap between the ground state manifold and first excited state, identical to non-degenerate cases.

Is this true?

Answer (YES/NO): YES